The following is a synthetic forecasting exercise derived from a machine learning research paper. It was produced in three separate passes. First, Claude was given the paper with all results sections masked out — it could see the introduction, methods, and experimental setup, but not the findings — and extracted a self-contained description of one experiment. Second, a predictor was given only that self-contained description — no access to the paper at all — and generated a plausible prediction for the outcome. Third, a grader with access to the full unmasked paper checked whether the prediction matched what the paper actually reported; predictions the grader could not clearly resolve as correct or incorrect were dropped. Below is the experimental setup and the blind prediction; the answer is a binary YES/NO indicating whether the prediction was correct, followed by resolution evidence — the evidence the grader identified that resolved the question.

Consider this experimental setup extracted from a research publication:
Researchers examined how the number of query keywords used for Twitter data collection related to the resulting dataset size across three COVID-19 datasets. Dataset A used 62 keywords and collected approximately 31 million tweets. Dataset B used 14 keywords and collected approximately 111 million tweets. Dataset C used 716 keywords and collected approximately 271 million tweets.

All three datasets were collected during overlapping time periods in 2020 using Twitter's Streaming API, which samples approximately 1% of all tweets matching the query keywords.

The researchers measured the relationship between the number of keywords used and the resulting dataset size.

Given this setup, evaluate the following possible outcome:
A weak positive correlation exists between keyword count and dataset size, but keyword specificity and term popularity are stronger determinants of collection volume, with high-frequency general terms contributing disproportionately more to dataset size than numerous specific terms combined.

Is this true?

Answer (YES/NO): NO